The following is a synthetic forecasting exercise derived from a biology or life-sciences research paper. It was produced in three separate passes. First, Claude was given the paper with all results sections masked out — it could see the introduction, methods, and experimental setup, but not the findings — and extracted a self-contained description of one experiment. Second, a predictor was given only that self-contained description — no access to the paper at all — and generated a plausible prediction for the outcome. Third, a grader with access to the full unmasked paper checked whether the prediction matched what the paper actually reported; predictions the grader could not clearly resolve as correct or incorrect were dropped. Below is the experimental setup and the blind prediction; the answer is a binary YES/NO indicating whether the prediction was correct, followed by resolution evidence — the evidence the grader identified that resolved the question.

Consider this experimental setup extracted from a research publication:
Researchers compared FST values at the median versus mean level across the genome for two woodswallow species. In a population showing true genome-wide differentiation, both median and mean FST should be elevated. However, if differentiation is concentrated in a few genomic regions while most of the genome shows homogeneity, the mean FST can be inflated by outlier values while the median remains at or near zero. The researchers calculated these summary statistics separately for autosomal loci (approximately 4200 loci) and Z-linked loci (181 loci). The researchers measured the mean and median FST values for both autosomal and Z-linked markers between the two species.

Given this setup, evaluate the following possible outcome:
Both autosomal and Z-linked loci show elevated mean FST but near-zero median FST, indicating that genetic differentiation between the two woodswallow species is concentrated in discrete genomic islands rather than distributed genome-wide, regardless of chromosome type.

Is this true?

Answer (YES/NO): NO